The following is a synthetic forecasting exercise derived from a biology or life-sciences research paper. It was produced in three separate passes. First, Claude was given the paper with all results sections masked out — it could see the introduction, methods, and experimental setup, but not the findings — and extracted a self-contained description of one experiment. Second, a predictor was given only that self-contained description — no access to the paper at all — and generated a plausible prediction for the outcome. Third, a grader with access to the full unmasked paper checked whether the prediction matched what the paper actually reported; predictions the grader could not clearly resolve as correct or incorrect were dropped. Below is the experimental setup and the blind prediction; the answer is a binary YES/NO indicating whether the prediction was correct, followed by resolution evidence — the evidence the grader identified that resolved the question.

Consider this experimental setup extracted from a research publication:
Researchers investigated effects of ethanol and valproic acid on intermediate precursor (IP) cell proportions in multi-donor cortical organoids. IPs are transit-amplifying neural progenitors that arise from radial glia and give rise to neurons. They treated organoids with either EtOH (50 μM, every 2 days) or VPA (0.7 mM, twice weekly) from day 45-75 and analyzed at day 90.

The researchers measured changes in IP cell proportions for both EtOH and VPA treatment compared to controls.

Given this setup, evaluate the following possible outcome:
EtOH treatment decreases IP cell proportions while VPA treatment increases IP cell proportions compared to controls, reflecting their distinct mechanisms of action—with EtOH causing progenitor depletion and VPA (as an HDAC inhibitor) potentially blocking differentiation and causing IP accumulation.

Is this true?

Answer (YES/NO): NO